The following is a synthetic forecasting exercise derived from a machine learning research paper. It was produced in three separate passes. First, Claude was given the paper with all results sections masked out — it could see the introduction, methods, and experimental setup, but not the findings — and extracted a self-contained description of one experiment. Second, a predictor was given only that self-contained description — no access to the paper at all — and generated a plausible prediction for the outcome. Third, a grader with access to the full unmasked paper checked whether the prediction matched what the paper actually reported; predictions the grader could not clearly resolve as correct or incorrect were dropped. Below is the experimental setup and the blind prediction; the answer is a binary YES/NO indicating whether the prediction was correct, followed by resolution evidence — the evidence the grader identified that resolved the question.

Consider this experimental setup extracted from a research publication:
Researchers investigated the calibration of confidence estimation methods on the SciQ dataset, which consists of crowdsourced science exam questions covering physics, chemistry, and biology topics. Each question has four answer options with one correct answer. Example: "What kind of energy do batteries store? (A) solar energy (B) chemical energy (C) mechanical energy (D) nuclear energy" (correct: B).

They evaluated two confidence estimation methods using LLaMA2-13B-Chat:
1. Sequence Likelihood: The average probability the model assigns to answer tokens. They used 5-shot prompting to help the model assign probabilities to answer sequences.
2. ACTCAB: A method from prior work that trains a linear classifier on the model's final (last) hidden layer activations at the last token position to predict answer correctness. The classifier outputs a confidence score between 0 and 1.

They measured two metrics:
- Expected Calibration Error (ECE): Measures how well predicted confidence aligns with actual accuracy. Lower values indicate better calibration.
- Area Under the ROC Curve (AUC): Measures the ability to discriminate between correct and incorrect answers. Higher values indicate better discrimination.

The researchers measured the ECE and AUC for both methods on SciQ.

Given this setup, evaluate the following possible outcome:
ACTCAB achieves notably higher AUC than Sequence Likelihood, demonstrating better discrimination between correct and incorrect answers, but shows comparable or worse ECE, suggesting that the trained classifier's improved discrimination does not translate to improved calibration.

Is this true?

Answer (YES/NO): NO